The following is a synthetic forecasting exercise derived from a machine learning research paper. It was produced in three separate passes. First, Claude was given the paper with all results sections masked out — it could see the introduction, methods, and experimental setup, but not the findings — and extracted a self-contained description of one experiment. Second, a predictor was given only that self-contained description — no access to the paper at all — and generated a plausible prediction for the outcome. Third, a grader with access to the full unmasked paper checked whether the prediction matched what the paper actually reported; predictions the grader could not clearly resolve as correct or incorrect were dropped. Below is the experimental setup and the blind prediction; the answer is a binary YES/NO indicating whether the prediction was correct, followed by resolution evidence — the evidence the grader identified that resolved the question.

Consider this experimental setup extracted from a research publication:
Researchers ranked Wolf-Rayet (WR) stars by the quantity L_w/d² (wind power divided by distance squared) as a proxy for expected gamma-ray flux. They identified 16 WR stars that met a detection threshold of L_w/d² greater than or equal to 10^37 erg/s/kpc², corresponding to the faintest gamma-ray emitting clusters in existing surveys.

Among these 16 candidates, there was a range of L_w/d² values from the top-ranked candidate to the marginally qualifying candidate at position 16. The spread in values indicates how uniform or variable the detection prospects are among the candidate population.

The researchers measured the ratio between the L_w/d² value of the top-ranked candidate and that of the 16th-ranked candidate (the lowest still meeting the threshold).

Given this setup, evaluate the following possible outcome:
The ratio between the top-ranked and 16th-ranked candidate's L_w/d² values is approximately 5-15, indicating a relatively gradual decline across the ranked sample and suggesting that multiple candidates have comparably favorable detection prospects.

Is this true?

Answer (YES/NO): NO